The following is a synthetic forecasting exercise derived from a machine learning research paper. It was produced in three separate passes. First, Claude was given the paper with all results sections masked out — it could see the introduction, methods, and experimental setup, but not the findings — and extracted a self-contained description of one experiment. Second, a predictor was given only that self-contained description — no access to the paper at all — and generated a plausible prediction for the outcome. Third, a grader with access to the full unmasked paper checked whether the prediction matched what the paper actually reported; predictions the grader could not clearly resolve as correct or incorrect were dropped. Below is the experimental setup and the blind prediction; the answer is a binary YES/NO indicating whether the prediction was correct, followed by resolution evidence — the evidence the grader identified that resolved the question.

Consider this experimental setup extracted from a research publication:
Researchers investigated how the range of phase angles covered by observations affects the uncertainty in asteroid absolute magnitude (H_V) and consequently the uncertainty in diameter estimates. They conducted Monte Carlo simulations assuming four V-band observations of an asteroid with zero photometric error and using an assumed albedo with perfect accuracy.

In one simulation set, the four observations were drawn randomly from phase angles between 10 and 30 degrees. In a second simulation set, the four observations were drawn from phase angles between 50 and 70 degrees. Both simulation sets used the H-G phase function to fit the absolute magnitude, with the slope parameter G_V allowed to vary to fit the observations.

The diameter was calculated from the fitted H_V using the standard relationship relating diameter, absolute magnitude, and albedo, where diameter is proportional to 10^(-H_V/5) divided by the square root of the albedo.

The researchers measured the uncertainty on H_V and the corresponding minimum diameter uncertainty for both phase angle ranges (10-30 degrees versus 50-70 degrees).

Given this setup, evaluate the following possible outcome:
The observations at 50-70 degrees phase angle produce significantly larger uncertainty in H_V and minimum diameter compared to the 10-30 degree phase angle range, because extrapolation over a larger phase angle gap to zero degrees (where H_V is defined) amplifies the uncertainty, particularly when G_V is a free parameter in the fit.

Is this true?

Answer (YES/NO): YES